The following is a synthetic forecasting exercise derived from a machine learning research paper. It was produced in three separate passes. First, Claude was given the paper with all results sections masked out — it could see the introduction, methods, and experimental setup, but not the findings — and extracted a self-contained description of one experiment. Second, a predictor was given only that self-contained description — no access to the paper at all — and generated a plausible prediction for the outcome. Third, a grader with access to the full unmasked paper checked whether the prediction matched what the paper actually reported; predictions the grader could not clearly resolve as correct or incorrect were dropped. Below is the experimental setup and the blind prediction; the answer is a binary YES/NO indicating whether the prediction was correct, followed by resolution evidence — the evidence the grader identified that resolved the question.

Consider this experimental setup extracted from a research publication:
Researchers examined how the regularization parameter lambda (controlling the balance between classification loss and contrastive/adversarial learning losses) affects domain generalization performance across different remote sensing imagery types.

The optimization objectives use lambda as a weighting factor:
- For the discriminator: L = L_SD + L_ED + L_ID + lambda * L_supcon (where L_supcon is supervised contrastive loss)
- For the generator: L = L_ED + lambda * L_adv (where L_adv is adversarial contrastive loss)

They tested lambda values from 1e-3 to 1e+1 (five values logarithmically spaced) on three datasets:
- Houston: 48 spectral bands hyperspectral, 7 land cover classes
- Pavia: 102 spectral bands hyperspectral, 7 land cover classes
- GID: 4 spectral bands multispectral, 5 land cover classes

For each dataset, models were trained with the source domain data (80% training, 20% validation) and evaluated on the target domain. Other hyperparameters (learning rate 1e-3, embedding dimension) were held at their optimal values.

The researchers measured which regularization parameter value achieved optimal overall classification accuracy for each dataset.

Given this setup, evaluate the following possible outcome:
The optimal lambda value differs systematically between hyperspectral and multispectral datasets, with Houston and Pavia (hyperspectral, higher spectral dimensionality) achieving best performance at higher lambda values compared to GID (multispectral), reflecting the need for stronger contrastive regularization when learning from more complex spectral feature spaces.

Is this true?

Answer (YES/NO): NO